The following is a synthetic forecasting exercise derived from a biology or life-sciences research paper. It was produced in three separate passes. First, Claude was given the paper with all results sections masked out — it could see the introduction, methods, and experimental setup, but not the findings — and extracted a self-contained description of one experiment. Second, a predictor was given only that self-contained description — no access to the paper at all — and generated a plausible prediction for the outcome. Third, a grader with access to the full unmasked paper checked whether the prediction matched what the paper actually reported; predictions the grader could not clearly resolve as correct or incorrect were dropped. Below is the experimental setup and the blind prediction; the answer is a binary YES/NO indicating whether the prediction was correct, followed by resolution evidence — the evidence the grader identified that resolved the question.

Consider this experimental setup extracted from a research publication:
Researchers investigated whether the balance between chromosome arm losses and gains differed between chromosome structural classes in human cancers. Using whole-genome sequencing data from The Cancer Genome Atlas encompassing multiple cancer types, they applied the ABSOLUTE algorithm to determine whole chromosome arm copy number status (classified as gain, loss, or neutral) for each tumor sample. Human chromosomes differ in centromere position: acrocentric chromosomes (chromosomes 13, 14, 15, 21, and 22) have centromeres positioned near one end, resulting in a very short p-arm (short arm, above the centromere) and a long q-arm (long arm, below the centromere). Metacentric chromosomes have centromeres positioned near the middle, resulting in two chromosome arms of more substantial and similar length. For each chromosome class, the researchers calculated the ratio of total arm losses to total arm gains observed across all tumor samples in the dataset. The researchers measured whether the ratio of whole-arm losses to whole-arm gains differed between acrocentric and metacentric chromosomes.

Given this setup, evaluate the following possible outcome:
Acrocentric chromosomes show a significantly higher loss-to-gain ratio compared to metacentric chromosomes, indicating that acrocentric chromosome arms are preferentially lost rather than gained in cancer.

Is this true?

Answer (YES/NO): NO